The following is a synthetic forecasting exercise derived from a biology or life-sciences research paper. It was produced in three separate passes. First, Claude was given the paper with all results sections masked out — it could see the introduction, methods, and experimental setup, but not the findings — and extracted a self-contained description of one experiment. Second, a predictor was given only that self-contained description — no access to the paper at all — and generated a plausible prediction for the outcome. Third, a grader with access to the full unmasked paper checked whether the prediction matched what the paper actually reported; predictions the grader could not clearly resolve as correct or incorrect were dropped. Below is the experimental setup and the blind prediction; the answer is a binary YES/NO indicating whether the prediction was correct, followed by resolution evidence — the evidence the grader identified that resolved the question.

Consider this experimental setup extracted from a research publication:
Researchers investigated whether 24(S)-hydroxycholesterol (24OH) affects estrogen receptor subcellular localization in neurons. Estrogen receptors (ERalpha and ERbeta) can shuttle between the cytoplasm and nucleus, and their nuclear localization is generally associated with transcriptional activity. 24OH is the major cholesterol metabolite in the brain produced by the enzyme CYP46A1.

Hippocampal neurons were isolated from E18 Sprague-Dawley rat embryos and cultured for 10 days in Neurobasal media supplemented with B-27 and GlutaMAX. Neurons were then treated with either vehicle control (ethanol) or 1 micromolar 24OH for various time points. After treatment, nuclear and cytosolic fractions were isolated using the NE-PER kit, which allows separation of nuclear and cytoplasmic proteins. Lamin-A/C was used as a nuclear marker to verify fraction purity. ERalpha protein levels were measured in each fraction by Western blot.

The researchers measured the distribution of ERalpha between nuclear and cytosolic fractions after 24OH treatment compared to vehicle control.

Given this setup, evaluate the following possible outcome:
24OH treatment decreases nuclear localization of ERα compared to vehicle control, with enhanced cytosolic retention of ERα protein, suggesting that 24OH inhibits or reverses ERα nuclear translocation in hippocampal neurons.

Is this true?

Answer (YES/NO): NO